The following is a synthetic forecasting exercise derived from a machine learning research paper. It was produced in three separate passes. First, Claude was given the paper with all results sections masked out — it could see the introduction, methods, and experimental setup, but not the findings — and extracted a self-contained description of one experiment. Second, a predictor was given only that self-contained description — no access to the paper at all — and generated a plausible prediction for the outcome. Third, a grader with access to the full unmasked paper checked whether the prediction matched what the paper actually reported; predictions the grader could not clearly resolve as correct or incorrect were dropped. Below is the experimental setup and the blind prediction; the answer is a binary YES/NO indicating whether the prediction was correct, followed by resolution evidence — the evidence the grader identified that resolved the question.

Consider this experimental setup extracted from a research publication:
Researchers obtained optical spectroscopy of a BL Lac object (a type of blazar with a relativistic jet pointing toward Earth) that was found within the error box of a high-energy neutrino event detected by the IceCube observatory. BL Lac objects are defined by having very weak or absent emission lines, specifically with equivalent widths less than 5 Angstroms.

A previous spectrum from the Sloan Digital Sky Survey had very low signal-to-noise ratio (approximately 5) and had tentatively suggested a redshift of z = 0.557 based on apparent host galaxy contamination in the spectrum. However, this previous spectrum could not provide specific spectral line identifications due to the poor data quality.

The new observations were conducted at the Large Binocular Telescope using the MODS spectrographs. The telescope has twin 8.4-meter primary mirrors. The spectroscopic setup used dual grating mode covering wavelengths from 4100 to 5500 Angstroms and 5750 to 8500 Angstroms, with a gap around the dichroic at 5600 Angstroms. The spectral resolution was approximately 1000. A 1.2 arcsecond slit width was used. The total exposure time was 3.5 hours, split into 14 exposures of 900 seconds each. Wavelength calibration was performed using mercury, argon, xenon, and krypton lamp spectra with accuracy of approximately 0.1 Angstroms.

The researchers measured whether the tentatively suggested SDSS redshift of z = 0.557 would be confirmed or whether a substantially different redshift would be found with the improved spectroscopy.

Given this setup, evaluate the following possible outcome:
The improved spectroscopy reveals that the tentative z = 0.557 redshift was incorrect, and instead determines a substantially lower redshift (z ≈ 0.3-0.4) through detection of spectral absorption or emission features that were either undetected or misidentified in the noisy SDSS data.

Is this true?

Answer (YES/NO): NO